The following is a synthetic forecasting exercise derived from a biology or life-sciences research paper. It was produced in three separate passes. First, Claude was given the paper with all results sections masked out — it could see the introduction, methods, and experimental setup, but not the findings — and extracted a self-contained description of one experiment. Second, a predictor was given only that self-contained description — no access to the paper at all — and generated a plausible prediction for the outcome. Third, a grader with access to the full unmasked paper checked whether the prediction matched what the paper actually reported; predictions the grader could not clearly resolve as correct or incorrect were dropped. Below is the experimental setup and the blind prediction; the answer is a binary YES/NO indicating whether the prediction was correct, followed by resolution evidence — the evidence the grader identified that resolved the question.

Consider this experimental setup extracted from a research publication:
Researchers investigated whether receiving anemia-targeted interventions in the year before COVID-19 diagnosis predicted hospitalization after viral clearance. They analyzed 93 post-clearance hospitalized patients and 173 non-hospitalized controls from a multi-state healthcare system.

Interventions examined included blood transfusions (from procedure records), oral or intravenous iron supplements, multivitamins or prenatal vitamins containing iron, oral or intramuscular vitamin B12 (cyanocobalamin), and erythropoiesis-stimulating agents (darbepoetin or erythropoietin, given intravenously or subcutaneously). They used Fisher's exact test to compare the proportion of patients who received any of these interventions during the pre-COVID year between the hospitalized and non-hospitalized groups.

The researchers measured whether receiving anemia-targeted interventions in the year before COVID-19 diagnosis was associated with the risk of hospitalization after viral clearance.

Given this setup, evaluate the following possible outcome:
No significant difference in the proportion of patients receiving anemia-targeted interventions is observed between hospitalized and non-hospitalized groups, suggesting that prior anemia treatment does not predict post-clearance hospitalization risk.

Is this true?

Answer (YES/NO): YES